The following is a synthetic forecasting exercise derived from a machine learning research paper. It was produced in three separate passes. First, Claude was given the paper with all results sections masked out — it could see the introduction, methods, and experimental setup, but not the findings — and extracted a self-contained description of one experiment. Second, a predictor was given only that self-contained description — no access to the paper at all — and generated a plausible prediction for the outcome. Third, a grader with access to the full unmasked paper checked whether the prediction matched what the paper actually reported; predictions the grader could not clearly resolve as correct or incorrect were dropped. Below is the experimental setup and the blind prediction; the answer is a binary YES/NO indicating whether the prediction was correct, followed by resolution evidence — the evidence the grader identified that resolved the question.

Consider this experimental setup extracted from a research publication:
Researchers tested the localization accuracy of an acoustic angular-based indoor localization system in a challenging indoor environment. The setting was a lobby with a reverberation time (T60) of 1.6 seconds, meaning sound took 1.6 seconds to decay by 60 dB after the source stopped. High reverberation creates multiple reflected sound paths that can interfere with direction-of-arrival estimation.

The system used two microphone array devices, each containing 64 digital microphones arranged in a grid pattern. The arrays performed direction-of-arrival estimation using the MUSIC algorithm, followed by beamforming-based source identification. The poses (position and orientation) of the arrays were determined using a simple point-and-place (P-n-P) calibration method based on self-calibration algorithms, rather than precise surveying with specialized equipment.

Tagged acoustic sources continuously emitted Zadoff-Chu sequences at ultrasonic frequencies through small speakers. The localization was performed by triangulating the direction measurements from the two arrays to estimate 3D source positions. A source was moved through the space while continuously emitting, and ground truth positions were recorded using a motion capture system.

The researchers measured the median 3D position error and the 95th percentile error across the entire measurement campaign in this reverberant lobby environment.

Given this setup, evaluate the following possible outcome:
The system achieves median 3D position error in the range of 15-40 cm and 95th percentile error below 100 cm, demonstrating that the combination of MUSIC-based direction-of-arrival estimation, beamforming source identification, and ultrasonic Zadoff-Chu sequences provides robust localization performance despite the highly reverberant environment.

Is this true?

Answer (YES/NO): NO